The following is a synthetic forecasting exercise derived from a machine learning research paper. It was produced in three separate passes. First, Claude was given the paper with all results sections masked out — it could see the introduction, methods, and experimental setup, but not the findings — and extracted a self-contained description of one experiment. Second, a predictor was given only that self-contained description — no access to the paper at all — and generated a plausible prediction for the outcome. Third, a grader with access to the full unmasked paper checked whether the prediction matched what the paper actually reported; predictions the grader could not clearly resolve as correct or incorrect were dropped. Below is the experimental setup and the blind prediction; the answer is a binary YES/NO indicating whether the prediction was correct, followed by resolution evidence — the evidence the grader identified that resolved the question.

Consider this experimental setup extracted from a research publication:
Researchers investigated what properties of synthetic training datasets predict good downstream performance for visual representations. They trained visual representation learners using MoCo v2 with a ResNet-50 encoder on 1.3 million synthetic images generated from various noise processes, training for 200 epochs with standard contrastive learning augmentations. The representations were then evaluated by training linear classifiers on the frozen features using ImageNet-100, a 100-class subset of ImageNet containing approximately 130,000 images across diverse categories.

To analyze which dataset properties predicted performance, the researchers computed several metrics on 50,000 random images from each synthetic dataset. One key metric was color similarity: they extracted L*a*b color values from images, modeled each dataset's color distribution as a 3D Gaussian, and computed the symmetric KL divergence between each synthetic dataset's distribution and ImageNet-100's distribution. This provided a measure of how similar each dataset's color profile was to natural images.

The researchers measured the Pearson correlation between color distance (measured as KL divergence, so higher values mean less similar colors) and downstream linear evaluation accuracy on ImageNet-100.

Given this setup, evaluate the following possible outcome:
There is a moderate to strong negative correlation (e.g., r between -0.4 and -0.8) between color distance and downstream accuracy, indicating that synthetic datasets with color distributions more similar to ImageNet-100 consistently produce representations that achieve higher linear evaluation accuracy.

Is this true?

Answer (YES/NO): YES